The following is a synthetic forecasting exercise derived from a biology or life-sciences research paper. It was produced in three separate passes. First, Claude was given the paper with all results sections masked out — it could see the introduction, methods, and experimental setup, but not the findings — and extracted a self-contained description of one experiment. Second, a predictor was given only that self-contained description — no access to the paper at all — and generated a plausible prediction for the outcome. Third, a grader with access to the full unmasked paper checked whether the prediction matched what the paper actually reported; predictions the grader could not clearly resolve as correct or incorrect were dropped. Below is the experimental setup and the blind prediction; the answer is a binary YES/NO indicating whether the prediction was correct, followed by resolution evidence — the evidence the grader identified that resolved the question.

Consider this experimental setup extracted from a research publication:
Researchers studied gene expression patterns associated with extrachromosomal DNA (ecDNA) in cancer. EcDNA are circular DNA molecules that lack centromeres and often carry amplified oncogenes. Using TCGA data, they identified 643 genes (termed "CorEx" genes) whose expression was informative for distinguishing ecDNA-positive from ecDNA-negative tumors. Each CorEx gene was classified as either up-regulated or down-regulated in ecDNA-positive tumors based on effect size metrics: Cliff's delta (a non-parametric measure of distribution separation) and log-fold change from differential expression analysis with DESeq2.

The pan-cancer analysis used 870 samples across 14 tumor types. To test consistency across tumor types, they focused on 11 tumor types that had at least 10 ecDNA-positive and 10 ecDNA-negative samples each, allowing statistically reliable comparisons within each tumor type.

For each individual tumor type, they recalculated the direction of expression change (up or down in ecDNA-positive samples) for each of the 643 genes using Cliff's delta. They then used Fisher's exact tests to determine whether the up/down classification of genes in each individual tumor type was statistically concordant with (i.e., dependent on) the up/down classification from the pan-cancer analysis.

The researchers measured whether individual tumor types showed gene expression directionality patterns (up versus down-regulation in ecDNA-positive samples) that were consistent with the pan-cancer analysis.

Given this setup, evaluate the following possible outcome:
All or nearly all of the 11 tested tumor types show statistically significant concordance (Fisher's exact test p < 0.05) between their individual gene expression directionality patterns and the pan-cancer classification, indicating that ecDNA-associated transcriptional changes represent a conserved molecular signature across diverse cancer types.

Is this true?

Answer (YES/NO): YES